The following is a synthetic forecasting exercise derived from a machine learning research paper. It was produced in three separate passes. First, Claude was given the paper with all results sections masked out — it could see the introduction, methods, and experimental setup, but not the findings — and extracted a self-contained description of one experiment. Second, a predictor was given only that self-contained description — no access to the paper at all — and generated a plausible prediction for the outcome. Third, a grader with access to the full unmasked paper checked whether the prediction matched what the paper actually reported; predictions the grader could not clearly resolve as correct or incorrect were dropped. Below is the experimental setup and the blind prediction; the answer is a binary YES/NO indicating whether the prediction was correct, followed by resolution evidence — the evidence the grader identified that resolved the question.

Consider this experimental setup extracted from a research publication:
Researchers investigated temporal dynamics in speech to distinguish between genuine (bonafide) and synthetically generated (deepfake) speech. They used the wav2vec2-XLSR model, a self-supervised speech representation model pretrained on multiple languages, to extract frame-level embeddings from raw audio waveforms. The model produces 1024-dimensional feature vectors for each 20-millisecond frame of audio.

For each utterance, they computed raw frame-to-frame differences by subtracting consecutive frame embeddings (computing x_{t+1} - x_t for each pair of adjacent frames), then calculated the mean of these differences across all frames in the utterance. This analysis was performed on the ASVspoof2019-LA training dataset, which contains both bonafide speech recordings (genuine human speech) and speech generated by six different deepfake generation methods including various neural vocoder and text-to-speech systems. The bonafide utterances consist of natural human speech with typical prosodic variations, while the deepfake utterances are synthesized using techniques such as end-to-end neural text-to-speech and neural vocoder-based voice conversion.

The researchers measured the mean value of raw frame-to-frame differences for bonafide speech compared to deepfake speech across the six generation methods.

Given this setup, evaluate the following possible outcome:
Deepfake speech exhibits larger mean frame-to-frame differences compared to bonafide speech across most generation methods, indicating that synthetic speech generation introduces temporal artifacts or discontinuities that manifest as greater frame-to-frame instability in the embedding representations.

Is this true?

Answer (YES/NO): NO